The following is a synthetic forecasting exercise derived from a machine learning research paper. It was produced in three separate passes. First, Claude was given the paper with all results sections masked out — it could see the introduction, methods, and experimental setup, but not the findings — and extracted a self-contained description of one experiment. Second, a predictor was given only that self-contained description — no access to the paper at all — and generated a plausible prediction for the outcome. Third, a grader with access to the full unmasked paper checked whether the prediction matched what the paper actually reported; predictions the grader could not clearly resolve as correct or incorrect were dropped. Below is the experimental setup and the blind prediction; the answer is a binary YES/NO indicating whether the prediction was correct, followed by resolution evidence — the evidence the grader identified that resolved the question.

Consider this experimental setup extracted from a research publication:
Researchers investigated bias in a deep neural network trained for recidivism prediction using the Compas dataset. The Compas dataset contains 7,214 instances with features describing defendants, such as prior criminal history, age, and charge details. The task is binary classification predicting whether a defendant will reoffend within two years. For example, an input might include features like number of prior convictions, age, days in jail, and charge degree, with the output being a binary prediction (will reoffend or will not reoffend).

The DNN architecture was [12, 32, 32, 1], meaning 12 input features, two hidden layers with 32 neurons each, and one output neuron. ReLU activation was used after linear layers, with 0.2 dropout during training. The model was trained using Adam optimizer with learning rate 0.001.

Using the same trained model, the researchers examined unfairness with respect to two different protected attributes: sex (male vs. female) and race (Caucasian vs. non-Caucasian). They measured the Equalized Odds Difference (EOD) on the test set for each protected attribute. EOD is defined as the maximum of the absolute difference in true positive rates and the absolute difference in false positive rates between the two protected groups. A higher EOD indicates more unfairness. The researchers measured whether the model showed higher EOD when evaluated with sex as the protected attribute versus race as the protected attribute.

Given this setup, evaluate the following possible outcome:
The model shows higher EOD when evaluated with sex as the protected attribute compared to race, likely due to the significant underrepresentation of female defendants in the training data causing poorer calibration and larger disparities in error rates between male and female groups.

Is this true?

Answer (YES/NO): NO